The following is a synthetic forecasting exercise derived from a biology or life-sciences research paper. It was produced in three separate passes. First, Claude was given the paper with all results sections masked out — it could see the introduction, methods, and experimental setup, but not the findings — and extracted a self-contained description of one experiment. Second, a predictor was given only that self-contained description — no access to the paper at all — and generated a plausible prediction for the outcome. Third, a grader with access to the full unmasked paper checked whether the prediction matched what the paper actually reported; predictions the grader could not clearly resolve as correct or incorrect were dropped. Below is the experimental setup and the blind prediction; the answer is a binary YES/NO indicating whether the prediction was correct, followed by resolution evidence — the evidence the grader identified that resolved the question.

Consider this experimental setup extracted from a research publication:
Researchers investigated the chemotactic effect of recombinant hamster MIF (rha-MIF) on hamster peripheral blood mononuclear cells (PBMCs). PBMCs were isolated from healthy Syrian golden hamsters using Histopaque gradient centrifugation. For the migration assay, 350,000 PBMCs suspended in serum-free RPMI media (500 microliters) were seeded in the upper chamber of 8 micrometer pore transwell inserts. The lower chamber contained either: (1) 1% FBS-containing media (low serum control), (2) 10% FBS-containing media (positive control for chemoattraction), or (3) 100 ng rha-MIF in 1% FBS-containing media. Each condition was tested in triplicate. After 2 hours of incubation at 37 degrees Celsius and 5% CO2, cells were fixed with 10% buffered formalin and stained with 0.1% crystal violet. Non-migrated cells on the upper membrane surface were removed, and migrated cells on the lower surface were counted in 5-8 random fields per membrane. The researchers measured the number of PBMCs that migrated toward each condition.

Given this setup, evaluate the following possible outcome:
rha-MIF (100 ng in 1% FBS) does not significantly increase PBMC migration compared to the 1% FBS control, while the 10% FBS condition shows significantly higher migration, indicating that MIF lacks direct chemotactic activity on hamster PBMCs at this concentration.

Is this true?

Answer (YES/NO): NO